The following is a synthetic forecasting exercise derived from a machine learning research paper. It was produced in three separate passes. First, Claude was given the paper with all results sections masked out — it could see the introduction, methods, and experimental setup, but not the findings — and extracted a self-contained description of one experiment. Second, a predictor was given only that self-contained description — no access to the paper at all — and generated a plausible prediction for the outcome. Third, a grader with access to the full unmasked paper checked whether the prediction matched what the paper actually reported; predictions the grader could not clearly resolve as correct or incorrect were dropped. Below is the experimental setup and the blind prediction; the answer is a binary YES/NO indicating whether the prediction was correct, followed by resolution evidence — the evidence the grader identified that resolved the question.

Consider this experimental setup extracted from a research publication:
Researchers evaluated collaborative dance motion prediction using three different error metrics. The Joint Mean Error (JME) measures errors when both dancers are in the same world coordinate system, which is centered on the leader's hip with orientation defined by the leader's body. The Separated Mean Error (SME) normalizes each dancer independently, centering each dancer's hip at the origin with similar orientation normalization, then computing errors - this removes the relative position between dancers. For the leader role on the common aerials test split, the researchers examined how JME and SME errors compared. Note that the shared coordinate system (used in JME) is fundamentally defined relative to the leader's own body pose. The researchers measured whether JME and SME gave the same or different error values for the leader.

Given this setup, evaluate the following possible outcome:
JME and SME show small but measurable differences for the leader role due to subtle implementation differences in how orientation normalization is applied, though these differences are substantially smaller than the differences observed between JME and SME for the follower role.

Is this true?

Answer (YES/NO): NO